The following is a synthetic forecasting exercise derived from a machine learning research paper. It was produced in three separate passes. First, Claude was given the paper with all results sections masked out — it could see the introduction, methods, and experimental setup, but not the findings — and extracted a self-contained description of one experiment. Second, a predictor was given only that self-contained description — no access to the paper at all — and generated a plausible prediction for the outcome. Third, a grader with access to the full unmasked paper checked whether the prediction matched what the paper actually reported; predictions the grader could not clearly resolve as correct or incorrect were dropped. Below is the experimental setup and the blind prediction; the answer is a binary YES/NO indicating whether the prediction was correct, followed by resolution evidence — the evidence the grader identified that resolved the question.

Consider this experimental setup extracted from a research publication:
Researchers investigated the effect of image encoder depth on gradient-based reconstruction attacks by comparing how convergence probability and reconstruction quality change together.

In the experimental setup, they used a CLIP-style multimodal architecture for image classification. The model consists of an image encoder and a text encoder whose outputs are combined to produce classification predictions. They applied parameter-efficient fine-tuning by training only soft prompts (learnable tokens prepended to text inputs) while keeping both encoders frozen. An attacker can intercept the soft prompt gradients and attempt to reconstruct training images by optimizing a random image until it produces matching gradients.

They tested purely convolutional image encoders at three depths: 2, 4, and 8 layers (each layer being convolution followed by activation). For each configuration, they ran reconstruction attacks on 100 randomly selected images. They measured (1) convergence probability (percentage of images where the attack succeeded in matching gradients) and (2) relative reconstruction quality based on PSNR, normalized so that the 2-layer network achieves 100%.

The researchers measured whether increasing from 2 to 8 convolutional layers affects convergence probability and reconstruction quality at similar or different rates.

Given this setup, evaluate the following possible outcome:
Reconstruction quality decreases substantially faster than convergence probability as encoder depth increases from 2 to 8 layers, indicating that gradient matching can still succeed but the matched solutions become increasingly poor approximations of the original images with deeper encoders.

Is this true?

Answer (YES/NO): NO